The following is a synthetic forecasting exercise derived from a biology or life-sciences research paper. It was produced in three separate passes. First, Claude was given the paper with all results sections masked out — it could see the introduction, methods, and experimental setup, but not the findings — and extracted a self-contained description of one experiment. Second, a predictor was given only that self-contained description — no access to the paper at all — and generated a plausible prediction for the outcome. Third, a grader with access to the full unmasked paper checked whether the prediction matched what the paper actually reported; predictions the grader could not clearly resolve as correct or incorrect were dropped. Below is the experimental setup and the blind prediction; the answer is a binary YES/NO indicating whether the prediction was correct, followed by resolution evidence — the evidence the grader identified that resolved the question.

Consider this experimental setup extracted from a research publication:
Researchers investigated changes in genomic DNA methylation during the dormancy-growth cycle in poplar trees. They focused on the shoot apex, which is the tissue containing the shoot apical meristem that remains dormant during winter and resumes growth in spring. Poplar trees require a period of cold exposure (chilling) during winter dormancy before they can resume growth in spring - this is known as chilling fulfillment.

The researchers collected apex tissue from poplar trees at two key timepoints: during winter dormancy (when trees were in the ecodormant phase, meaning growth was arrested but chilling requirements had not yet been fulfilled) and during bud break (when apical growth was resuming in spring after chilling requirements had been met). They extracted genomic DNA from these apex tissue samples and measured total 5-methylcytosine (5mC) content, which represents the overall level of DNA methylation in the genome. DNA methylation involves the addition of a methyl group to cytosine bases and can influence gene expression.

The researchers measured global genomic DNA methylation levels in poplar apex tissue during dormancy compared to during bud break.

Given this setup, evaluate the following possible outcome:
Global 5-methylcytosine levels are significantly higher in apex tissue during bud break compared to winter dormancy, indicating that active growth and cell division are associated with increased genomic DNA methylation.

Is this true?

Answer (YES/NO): NO